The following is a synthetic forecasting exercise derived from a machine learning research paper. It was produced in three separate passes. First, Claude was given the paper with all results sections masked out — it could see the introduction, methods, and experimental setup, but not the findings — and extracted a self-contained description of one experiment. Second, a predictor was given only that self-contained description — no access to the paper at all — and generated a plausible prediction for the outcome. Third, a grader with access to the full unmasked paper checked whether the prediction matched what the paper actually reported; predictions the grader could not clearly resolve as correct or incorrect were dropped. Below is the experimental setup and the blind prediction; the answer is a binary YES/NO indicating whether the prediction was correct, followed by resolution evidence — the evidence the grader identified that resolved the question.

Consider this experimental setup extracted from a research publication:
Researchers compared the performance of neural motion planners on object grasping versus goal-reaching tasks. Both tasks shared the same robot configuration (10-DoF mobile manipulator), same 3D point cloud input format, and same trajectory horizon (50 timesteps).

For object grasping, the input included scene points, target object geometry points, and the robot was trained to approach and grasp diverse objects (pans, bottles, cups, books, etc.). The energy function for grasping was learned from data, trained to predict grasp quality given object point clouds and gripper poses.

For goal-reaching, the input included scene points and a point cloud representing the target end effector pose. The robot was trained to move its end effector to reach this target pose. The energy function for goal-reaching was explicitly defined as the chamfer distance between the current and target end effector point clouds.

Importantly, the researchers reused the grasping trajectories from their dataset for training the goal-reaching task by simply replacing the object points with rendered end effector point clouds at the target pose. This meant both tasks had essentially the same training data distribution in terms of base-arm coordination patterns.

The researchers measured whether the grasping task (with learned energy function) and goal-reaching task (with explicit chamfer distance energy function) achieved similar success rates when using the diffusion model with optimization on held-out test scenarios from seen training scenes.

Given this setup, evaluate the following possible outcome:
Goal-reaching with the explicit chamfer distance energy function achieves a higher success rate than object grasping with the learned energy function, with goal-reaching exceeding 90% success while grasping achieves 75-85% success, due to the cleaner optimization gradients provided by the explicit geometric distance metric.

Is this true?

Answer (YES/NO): NO